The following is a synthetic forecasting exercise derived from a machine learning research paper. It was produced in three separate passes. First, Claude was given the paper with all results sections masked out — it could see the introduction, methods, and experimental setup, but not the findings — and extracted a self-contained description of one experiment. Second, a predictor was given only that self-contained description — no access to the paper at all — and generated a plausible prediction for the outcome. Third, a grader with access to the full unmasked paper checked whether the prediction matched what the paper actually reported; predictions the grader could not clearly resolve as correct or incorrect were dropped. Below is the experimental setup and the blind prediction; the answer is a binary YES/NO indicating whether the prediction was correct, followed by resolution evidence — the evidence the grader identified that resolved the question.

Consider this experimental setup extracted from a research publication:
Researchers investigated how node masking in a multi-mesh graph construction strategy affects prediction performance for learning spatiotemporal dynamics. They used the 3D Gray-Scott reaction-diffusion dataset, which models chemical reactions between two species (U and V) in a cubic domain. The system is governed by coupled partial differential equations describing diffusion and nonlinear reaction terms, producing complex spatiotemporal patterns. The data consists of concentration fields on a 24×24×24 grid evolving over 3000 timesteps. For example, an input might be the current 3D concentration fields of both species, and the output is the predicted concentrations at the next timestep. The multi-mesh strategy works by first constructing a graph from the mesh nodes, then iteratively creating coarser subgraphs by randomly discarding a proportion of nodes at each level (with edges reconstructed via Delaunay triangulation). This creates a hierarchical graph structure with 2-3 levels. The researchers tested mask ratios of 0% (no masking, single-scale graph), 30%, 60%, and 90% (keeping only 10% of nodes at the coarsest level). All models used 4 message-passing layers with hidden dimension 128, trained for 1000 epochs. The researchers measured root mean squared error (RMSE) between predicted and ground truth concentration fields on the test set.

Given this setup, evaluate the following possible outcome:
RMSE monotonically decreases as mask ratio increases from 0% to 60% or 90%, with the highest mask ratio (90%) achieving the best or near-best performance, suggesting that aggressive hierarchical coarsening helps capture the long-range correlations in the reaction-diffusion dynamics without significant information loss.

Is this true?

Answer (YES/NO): NO